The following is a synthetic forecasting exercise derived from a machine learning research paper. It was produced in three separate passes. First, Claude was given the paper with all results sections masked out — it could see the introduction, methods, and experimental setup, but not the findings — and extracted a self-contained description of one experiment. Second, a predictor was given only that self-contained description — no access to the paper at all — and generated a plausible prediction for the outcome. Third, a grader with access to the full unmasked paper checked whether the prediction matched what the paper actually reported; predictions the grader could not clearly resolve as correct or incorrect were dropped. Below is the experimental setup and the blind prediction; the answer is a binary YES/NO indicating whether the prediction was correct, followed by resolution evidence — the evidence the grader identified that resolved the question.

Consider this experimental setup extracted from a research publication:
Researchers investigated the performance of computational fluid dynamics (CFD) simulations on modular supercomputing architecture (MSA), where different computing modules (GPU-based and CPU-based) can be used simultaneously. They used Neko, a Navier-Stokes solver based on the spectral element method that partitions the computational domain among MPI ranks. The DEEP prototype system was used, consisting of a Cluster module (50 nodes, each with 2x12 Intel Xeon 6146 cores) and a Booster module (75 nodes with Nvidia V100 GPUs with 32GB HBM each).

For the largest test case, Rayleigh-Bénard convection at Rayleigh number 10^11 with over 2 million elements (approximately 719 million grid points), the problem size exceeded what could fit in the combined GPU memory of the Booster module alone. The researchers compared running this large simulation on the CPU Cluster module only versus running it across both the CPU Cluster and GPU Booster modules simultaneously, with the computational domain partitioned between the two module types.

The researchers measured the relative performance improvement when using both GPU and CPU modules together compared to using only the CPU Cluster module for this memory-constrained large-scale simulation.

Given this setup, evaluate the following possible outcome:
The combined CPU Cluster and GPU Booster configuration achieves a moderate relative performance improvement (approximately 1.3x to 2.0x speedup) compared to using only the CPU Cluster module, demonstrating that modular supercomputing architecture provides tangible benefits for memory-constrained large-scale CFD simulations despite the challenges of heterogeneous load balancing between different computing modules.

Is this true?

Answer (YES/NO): NO